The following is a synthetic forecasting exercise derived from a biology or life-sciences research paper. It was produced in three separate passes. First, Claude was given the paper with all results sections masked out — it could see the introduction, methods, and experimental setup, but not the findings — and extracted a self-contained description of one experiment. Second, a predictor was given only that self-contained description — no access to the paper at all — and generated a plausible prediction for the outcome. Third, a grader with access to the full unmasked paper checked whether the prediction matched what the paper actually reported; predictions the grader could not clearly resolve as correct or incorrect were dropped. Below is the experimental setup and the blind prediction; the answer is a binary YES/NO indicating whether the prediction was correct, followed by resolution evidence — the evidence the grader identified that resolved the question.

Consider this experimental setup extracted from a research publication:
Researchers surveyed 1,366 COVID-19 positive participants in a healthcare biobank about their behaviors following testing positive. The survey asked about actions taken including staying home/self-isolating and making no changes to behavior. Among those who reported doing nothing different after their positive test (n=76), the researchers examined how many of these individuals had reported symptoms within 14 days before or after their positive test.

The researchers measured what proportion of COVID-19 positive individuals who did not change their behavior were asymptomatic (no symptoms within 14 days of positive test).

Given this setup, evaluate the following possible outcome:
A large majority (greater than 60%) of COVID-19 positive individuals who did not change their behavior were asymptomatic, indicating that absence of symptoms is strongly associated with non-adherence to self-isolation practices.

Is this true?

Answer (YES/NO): YES